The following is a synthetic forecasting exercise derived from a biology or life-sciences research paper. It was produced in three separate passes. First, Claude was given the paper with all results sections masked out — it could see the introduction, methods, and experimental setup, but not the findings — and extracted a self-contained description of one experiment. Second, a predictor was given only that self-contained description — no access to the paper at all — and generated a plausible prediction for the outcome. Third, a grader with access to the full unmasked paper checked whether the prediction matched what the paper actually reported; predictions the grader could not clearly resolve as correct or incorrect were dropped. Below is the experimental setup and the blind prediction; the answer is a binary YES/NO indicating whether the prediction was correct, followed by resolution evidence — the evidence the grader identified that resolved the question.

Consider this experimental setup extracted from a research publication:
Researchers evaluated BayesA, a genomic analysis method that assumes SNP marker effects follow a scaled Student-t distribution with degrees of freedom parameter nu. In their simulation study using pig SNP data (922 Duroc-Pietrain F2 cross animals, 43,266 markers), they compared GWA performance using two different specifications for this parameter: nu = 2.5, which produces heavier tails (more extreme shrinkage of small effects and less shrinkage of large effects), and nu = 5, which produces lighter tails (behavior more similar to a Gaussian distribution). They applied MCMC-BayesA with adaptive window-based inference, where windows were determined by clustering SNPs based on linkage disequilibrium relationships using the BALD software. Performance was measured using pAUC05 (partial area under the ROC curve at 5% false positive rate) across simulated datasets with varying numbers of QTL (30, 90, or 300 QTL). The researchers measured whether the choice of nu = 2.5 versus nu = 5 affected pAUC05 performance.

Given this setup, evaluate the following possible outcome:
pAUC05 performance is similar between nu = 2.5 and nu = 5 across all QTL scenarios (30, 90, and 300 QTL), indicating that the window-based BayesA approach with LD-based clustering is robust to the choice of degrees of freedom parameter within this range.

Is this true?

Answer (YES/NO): NO